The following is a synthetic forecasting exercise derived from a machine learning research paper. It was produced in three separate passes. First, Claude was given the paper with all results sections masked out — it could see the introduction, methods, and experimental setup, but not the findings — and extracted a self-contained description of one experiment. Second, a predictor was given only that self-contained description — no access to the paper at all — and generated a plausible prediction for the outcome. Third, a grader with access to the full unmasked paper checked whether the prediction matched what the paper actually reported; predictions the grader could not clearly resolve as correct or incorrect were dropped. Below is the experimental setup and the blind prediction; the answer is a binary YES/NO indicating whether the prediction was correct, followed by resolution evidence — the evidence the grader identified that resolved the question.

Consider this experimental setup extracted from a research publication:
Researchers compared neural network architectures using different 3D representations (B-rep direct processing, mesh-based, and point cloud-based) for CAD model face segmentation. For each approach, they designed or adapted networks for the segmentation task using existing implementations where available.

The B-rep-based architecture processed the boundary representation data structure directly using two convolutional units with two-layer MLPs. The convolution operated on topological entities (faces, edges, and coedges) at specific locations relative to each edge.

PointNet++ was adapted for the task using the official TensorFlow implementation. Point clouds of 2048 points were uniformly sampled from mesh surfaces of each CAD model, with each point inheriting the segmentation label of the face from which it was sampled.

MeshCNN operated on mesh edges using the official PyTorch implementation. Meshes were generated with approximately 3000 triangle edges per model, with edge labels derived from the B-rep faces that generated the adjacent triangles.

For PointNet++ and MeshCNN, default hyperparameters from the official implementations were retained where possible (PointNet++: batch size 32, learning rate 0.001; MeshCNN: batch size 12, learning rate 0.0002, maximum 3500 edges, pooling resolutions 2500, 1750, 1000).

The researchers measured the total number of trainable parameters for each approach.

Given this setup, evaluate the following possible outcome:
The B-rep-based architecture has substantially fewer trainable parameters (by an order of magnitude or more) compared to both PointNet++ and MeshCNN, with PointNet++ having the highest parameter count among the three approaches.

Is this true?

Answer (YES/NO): NO